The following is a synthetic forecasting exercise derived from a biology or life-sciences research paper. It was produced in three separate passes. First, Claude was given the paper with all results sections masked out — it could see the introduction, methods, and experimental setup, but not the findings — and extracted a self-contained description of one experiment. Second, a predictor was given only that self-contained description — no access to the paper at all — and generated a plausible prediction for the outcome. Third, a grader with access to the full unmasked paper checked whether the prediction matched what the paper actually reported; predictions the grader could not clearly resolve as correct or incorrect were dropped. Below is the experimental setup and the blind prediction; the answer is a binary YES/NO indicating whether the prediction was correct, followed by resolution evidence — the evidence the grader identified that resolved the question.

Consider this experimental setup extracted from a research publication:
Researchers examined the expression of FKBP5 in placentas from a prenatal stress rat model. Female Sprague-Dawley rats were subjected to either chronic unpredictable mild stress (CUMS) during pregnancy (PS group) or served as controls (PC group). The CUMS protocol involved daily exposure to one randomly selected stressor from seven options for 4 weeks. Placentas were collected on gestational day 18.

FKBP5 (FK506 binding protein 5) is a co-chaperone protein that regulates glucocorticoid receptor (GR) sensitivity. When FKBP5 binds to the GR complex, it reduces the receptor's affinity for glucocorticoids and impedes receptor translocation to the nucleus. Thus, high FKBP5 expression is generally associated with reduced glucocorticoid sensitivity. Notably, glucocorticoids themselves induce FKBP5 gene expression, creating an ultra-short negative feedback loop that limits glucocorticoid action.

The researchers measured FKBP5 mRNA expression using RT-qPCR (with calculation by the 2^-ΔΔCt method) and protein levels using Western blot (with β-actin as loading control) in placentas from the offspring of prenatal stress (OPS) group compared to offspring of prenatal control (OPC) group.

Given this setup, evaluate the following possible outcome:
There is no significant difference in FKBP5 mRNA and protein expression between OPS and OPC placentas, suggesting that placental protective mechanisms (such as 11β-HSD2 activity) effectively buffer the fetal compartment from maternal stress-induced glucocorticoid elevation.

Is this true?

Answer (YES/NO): NO